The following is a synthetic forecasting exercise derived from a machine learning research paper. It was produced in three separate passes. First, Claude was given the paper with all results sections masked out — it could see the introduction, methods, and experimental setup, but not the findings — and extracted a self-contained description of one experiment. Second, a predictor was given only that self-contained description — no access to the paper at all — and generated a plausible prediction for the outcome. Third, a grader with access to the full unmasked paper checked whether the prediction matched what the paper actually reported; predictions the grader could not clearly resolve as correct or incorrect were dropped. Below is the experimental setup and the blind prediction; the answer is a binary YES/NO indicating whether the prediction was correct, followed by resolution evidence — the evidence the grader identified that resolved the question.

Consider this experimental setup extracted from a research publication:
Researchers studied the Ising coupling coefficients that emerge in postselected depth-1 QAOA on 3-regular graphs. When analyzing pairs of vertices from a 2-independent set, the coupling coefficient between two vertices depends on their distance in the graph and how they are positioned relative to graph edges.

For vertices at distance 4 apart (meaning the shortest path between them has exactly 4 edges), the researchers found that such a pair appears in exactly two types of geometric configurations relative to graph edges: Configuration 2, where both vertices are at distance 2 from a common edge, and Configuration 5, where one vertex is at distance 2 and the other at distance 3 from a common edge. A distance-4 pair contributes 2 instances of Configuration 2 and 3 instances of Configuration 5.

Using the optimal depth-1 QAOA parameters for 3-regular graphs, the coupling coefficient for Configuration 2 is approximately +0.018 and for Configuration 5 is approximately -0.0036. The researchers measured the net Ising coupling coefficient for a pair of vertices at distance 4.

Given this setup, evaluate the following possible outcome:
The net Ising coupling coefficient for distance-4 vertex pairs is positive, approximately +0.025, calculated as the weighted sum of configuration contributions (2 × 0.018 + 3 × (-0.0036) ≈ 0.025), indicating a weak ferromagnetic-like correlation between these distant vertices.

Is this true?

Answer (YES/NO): YES